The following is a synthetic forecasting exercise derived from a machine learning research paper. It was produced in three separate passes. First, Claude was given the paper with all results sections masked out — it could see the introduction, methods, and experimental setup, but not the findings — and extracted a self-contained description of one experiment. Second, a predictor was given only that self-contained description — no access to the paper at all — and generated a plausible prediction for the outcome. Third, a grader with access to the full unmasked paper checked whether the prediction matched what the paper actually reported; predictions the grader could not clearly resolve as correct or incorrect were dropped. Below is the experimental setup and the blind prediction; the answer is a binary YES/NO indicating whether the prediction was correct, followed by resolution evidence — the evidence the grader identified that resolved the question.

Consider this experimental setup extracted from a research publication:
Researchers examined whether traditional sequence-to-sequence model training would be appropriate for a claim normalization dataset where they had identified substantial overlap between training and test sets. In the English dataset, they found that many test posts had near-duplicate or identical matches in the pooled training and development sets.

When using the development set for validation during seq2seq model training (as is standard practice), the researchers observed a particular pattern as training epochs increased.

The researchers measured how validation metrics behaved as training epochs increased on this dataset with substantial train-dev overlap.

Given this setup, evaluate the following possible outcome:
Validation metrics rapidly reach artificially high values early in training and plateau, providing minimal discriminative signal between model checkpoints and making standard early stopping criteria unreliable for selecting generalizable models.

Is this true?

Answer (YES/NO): NO